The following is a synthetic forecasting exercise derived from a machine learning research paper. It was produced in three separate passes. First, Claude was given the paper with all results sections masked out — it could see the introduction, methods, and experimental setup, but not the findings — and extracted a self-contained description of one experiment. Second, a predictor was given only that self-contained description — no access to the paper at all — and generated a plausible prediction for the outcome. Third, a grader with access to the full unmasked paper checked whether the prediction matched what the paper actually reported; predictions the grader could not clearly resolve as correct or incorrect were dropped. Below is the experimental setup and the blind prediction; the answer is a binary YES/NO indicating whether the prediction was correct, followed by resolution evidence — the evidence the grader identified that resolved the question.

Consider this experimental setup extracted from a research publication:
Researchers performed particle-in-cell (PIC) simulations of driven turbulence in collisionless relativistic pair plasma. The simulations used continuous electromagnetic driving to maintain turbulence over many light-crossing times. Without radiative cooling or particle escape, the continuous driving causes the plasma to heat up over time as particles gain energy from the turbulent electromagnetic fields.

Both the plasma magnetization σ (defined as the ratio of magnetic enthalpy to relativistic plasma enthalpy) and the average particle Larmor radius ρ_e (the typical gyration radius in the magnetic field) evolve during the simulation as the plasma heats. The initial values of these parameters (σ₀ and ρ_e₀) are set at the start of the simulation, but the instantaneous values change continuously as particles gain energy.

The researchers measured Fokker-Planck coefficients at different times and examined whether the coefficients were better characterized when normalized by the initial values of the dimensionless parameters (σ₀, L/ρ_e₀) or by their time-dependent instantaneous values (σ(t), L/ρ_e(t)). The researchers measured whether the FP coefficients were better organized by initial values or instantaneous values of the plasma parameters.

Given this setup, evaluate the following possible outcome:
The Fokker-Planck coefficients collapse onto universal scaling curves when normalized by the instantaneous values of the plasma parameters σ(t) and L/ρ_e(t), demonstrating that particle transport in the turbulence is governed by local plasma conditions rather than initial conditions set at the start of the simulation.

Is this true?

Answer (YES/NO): YES